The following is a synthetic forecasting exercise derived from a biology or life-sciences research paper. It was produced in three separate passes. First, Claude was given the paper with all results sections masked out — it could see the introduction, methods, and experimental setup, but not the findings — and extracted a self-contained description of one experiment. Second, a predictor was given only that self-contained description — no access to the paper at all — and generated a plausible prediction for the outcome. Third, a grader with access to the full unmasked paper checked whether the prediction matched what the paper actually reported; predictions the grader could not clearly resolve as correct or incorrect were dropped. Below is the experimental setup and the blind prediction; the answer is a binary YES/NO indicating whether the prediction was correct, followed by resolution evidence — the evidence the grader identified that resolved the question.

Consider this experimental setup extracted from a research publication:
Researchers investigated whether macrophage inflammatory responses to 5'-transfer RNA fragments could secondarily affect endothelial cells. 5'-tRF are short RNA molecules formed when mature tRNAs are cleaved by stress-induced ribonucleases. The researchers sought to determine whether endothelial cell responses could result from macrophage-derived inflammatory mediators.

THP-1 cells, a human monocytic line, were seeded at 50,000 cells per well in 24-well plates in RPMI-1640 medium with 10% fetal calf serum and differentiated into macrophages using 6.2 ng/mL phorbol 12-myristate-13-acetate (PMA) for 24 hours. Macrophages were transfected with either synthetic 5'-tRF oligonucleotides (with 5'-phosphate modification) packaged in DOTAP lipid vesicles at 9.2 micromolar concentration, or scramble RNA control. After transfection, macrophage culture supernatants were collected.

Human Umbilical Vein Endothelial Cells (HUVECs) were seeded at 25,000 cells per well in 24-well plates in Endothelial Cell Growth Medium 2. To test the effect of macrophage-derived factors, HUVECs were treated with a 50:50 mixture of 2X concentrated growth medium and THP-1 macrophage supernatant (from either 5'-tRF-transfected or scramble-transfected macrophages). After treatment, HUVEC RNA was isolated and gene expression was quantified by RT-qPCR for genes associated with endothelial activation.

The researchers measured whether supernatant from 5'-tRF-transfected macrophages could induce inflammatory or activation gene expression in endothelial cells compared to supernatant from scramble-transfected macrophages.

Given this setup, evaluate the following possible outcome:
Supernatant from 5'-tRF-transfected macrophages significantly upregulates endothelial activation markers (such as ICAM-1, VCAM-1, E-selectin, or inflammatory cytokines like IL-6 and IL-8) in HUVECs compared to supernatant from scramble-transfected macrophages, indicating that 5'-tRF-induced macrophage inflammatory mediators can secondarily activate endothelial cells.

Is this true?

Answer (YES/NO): YES